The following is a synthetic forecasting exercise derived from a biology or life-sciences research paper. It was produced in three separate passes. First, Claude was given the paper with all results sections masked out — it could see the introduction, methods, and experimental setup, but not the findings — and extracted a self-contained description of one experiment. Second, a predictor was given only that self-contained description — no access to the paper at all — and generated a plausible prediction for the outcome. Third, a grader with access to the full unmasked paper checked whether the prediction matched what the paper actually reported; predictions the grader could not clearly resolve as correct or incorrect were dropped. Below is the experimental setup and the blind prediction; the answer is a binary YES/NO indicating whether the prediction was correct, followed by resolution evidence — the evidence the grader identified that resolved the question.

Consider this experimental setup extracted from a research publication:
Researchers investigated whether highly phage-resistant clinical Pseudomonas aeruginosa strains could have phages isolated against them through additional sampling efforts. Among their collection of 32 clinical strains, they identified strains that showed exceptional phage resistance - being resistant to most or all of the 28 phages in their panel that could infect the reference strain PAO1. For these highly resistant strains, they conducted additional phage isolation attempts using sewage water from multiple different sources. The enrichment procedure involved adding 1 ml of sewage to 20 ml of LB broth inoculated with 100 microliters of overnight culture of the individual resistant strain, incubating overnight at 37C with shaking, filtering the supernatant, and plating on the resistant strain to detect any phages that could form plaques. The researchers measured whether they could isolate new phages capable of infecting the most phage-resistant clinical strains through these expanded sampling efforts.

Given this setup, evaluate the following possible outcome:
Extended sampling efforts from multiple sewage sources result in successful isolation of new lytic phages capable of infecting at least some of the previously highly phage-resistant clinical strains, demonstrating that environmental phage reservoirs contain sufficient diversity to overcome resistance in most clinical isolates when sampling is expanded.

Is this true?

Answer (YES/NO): NO